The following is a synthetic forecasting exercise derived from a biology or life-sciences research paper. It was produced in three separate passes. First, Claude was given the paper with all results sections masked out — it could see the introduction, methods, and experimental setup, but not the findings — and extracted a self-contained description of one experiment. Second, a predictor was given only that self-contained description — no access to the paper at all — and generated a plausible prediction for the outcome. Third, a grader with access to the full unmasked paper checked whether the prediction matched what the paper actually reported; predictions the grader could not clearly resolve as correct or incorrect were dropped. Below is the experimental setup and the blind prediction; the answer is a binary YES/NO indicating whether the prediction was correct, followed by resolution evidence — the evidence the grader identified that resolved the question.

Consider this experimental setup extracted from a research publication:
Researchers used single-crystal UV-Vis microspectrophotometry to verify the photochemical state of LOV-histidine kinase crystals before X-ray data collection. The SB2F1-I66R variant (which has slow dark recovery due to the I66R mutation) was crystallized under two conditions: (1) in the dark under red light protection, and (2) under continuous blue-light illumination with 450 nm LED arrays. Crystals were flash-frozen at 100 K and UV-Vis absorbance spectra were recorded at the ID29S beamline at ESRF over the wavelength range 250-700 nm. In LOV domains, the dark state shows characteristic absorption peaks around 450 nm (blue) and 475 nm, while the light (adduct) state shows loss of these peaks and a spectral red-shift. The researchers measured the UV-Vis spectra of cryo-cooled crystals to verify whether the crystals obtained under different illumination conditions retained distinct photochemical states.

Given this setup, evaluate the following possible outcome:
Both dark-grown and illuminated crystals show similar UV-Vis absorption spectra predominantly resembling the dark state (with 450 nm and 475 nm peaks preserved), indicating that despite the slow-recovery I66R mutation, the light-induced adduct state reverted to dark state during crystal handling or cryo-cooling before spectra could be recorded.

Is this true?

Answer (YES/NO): NO